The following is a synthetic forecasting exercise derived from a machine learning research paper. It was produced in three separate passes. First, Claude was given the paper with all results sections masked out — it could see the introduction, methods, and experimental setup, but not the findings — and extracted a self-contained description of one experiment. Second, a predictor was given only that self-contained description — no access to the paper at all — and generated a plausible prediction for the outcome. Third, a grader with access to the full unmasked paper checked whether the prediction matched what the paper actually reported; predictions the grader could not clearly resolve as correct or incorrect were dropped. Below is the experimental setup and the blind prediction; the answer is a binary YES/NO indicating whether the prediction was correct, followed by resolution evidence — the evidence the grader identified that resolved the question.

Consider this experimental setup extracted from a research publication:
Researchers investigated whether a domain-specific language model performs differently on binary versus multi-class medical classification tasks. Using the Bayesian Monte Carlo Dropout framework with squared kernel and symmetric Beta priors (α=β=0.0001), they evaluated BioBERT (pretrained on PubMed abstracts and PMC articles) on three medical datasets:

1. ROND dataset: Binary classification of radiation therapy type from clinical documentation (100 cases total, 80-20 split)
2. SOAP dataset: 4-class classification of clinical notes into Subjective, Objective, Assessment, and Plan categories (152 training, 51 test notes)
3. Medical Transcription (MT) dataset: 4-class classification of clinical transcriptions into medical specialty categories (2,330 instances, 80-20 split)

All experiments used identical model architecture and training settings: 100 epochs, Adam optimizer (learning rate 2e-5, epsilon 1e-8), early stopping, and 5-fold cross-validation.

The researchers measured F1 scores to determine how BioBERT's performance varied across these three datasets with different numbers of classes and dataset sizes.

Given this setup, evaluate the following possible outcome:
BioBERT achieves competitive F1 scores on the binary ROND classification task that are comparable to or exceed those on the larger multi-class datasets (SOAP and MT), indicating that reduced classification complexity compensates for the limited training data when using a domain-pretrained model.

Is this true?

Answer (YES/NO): YES